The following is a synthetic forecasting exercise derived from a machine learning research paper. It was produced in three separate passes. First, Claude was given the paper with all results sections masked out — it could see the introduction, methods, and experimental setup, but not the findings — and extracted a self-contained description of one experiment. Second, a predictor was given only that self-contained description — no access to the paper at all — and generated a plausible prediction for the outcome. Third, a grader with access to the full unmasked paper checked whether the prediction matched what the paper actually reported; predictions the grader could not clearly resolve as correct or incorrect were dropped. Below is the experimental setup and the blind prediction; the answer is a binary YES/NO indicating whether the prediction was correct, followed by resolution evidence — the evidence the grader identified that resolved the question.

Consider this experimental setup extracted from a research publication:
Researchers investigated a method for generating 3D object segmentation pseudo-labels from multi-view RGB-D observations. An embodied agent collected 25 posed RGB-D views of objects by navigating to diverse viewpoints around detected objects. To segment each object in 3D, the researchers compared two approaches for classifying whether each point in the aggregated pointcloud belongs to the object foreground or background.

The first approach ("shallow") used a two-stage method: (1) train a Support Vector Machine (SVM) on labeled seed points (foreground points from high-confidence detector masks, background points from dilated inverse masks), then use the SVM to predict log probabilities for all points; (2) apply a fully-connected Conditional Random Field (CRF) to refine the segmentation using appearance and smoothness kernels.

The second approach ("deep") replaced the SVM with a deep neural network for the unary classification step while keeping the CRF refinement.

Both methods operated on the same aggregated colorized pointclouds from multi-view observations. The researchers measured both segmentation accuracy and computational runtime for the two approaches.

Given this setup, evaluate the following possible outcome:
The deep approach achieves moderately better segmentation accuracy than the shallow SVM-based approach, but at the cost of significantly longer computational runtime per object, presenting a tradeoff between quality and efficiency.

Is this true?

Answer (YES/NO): NO